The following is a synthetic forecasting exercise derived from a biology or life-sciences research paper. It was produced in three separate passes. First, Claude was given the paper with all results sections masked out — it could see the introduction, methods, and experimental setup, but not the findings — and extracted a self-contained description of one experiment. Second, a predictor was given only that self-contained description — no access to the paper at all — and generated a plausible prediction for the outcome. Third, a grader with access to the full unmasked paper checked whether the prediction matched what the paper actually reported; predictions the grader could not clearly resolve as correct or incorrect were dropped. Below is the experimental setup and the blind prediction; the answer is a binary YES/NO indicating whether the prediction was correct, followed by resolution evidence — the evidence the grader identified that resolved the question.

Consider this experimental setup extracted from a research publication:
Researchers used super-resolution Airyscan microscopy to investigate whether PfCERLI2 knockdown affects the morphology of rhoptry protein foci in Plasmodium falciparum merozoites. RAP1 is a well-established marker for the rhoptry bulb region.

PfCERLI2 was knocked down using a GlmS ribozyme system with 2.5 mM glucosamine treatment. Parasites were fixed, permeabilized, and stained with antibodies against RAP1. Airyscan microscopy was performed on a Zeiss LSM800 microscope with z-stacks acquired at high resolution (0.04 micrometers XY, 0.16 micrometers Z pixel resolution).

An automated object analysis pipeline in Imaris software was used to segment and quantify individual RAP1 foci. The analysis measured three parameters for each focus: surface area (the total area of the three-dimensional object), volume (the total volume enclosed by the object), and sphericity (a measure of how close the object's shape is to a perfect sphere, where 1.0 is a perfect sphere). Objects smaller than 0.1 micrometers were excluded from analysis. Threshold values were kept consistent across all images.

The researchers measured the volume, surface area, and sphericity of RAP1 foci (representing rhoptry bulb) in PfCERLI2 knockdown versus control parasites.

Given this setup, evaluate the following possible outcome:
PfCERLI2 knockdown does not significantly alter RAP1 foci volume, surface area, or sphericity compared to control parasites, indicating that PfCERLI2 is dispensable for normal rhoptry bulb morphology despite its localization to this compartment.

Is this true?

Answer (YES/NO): NO